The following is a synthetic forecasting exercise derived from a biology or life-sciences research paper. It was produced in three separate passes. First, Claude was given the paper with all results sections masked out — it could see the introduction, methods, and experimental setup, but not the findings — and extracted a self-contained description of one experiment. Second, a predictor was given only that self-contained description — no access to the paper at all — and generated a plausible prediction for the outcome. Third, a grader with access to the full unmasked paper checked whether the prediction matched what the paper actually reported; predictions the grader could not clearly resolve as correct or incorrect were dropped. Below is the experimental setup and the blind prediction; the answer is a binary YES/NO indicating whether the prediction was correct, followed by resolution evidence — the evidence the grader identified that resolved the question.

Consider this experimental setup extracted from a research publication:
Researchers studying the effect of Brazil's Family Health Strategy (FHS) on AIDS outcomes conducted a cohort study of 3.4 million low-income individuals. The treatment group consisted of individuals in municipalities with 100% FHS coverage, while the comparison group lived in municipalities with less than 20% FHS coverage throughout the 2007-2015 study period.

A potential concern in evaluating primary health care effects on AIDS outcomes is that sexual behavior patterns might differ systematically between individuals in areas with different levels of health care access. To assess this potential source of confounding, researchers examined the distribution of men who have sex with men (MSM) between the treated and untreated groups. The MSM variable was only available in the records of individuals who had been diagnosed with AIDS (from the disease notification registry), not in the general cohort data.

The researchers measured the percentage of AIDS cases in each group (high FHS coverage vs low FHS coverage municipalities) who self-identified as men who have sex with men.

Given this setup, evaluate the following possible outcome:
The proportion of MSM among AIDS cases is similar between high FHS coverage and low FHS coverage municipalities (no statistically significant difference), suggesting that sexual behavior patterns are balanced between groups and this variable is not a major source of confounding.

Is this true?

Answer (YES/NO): YES